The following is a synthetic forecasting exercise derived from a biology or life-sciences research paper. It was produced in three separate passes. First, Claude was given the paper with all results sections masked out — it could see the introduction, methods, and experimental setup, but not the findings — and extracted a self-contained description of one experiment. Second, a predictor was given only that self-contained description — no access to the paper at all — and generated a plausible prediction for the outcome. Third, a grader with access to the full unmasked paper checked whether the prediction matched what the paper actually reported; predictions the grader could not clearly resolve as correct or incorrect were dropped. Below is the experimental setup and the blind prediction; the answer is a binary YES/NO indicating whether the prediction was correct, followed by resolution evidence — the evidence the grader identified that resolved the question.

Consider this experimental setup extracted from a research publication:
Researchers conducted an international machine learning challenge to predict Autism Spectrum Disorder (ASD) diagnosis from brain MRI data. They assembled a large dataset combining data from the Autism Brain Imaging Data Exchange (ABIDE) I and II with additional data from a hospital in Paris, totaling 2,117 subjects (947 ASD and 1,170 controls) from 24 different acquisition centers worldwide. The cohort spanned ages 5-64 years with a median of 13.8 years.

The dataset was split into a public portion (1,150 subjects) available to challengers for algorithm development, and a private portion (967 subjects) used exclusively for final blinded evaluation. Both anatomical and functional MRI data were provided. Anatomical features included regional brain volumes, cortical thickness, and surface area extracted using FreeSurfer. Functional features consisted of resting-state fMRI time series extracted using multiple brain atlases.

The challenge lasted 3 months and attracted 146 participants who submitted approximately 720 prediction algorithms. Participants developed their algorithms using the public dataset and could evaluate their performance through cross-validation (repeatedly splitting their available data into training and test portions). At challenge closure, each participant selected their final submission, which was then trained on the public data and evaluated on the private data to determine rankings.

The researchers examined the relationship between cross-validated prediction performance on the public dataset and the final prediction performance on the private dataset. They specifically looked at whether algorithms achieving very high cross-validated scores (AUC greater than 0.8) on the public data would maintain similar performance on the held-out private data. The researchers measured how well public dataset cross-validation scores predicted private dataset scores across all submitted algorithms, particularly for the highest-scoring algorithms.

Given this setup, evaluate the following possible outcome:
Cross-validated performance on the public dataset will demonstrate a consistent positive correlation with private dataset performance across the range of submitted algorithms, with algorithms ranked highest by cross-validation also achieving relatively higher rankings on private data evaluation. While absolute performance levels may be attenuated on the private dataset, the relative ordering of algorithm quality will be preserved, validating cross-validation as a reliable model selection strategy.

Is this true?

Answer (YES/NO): NO